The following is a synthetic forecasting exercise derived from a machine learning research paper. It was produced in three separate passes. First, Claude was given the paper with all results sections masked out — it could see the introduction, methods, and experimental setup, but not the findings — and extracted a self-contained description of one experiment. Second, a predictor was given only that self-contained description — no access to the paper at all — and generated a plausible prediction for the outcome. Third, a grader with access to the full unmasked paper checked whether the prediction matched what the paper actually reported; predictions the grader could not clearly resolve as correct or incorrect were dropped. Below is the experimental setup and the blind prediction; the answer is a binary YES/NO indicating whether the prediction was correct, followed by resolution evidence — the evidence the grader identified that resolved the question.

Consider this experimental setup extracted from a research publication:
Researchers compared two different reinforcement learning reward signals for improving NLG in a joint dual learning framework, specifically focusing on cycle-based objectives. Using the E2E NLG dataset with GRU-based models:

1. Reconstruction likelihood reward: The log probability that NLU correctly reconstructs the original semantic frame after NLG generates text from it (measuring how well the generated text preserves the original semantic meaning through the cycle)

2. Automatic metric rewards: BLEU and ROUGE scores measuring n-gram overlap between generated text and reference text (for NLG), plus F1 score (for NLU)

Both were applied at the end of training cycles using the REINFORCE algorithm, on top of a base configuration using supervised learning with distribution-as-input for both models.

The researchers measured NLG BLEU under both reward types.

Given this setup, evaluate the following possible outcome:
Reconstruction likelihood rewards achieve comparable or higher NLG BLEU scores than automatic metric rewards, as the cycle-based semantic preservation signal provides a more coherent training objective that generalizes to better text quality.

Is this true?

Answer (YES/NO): NO